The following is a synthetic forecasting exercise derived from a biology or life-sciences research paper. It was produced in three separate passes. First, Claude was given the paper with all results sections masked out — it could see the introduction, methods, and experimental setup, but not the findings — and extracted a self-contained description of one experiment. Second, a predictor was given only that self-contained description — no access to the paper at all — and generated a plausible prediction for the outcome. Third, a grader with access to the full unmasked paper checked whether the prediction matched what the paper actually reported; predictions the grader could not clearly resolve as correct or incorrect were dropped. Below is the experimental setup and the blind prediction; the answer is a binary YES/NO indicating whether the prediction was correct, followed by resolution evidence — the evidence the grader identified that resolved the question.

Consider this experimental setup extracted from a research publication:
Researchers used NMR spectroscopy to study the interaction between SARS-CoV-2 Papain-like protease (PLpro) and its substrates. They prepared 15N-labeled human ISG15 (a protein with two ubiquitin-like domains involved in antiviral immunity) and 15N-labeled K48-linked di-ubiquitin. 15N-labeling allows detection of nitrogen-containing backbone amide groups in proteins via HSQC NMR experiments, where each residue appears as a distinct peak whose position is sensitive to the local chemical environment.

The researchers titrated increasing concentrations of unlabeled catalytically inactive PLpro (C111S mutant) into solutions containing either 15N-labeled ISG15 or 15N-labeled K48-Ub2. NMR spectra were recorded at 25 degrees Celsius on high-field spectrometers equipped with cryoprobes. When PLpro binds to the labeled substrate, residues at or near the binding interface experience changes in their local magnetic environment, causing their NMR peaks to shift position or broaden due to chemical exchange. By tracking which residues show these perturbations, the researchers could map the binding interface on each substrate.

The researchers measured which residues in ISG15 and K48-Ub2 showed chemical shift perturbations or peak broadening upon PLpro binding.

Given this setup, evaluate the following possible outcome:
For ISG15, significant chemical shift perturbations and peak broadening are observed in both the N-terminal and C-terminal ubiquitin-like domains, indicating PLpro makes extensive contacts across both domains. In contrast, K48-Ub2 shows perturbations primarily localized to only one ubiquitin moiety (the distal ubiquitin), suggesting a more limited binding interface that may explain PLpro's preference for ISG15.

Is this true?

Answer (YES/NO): NO